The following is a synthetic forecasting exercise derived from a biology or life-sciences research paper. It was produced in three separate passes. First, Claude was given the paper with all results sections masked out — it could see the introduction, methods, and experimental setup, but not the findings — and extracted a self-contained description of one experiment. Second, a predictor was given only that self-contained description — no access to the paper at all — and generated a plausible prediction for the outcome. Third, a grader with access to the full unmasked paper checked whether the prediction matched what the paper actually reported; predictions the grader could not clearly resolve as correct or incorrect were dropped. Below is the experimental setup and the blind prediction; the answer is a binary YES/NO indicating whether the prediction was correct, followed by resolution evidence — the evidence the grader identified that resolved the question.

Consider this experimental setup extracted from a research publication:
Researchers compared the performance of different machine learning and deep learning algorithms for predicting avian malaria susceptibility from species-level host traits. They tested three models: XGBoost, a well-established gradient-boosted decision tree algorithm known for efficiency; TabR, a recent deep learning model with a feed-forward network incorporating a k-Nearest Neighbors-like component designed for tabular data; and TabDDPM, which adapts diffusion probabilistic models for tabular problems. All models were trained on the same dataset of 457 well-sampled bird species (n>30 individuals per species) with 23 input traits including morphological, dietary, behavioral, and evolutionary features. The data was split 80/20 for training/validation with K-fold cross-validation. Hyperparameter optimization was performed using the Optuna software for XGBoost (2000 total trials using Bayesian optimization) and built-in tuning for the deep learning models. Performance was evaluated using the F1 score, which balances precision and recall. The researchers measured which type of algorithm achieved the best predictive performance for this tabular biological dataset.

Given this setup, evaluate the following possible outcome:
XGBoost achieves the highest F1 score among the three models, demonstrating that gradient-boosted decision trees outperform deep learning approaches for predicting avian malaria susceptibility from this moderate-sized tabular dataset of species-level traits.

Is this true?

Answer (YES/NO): YES